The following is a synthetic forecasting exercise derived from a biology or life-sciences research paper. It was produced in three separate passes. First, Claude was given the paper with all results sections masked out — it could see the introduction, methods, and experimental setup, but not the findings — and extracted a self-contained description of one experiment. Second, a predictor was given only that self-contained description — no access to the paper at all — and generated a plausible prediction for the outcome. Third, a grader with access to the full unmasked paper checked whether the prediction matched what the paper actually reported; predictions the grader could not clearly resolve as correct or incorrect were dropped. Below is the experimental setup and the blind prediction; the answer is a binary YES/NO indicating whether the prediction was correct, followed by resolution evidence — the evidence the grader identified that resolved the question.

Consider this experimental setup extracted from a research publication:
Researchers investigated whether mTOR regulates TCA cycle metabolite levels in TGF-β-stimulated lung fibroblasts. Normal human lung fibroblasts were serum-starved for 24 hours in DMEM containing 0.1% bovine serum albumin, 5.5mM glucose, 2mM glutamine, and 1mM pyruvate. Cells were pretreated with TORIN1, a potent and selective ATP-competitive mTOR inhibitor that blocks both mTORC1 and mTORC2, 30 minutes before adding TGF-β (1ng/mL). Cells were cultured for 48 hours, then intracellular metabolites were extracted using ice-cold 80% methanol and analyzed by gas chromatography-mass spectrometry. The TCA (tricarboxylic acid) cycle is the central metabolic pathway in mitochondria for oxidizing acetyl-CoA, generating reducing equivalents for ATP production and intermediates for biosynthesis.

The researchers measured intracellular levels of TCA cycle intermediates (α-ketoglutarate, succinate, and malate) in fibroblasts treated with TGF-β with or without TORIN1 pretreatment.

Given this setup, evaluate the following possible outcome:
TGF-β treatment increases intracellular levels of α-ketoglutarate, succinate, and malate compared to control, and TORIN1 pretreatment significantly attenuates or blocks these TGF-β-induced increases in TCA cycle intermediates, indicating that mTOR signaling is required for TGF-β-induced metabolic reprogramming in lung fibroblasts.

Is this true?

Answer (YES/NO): YES